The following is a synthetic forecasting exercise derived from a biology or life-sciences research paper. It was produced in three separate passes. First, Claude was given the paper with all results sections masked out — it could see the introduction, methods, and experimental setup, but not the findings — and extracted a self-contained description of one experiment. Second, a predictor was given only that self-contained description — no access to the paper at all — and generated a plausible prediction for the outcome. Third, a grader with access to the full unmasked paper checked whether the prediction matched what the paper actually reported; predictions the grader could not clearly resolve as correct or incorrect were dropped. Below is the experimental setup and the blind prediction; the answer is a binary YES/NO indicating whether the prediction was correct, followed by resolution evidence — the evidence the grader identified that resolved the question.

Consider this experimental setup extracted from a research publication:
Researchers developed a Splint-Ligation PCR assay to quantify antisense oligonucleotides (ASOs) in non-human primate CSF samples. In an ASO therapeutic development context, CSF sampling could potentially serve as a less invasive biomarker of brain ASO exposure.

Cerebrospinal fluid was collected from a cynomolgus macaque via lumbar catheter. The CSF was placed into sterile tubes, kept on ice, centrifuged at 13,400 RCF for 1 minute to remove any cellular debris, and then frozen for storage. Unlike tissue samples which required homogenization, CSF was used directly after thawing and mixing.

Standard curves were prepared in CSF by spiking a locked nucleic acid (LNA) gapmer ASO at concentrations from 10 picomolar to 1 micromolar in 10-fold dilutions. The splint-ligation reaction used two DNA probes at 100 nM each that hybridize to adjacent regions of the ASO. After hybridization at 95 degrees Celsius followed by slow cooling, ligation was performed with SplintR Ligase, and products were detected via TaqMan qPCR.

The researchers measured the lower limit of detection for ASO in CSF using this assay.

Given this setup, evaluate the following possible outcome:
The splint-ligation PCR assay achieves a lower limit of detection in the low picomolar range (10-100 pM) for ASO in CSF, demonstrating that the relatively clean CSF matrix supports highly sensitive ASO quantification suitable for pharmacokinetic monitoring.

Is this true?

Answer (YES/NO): YES